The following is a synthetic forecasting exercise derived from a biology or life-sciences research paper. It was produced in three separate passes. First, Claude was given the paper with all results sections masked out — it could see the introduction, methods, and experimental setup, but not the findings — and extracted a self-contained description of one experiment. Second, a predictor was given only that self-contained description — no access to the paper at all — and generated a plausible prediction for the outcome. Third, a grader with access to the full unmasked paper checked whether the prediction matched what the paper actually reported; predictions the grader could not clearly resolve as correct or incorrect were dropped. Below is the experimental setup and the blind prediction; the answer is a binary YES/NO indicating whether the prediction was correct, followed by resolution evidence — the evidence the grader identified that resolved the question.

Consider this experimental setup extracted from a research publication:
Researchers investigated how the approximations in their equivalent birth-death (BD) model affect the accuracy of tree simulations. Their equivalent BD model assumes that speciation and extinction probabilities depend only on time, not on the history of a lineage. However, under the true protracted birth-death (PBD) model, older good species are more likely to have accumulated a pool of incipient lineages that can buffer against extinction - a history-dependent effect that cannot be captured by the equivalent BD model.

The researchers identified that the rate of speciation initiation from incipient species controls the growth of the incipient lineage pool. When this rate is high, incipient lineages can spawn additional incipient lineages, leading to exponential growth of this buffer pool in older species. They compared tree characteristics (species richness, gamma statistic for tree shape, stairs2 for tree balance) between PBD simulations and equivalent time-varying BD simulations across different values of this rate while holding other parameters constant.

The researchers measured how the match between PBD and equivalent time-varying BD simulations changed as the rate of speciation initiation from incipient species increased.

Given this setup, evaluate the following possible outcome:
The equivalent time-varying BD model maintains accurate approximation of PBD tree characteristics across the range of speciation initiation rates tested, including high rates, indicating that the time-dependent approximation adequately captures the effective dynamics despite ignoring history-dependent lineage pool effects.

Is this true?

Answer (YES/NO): NO